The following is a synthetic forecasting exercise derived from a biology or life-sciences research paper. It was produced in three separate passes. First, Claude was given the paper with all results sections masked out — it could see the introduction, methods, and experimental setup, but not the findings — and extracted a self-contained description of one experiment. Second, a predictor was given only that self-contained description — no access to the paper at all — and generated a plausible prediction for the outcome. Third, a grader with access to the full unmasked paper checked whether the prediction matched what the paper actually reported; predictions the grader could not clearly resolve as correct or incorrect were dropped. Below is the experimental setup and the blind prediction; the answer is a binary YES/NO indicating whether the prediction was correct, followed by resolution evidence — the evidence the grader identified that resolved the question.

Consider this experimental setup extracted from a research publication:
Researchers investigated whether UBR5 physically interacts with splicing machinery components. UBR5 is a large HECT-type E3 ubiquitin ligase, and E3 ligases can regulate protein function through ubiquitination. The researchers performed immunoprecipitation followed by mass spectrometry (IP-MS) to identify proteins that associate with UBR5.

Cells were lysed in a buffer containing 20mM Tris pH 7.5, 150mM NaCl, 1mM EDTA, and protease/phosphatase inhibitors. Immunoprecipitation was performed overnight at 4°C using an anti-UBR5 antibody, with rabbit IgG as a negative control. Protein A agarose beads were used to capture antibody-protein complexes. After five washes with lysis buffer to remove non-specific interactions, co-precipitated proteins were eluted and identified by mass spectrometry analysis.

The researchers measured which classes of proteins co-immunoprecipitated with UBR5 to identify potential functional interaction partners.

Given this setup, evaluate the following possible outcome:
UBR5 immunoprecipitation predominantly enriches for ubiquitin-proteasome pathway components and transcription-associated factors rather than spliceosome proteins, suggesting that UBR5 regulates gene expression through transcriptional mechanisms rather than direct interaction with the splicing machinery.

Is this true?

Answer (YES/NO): NO